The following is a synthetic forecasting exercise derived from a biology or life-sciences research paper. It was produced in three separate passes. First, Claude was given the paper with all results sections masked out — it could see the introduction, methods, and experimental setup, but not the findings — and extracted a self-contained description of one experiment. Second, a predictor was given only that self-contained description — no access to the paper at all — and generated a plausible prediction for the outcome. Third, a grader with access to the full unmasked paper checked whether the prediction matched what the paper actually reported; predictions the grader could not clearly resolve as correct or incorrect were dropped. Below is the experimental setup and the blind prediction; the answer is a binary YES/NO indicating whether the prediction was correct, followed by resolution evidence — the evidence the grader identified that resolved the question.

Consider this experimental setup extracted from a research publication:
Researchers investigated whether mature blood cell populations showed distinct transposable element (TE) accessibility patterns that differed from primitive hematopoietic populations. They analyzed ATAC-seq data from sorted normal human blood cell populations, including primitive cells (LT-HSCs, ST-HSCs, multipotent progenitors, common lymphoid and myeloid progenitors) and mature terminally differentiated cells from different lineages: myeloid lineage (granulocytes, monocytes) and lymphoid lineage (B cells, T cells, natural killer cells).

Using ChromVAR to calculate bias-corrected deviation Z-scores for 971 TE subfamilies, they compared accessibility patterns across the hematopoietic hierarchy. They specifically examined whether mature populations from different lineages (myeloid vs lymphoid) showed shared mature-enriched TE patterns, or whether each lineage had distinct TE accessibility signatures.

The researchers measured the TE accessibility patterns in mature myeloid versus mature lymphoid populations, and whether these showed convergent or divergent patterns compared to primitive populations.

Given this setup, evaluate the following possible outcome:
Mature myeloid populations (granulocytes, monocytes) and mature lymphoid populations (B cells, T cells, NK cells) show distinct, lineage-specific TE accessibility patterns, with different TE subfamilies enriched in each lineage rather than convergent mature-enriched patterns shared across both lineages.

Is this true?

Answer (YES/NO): NO